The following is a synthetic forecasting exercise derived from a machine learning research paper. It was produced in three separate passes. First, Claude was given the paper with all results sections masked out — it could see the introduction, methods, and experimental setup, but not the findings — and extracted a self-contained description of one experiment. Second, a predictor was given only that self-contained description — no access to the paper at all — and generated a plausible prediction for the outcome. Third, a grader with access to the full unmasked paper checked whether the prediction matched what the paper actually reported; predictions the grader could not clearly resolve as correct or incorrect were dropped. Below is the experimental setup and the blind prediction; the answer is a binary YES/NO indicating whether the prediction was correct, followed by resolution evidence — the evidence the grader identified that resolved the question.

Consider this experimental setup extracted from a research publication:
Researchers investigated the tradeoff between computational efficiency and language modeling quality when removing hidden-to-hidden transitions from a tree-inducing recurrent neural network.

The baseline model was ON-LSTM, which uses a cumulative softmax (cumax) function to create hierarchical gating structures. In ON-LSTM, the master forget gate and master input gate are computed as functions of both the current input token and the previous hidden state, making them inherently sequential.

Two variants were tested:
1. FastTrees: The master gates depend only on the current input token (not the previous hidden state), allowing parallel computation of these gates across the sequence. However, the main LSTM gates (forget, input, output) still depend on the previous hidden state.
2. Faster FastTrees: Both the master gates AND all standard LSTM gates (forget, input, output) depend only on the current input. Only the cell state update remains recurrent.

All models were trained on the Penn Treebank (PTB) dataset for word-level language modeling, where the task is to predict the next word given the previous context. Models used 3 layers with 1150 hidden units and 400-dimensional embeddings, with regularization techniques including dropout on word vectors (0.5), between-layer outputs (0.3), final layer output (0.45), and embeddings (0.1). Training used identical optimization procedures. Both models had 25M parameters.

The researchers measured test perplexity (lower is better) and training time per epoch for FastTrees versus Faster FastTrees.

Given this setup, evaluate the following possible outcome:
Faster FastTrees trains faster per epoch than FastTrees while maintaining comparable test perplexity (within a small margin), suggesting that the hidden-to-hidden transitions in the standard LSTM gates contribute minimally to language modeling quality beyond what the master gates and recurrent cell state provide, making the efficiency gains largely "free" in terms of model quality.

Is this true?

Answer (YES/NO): NO